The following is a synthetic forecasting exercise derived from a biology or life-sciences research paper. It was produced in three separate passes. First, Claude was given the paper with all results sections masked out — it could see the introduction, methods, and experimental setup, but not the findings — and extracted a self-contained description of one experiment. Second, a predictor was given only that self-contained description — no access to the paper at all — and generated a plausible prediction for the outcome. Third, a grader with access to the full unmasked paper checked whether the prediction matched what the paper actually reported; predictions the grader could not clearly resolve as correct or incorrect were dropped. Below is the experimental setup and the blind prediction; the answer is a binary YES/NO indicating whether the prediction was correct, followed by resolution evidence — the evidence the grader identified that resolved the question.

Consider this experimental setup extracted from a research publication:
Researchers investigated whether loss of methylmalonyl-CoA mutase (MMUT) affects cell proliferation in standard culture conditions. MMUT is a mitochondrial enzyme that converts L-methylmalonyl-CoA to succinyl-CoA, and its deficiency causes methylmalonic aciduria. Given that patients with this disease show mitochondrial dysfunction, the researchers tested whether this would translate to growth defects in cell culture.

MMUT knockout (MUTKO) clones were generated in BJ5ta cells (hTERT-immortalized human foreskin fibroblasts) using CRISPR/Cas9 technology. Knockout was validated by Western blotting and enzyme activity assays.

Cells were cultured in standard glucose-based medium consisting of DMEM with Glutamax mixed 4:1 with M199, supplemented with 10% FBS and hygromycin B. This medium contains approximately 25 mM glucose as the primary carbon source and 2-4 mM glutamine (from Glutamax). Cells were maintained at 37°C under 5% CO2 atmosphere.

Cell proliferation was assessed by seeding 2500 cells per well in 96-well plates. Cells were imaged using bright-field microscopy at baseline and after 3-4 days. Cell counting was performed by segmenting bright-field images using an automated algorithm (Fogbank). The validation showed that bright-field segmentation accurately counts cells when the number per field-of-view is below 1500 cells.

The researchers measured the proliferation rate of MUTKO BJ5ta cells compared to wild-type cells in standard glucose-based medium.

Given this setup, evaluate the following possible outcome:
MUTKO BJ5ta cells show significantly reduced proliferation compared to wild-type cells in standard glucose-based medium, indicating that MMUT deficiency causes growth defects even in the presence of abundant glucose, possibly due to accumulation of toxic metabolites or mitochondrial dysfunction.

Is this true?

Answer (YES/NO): NO